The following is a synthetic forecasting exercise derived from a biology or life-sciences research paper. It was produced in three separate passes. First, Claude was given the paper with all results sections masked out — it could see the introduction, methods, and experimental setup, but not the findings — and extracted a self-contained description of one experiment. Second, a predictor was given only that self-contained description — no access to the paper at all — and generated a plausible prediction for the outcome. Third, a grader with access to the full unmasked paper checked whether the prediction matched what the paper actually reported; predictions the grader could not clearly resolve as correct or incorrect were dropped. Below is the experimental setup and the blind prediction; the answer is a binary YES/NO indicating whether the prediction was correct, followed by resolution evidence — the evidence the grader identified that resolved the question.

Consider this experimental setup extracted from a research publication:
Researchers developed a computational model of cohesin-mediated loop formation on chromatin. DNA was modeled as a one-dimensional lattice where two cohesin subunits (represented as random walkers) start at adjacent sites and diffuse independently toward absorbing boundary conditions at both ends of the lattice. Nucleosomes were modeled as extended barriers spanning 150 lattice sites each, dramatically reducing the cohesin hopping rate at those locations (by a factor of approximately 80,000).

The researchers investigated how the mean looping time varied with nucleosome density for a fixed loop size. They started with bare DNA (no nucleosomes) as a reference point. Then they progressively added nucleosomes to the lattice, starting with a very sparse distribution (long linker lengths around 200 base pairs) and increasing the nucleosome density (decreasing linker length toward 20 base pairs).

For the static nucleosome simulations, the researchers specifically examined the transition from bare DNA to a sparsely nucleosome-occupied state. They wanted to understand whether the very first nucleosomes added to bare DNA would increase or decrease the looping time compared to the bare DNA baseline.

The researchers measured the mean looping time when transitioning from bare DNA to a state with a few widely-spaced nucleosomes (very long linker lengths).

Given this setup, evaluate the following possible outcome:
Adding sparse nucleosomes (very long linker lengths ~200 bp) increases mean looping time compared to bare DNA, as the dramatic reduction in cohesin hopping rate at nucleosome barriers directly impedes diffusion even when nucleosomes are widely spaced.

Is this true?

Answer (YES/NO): YES